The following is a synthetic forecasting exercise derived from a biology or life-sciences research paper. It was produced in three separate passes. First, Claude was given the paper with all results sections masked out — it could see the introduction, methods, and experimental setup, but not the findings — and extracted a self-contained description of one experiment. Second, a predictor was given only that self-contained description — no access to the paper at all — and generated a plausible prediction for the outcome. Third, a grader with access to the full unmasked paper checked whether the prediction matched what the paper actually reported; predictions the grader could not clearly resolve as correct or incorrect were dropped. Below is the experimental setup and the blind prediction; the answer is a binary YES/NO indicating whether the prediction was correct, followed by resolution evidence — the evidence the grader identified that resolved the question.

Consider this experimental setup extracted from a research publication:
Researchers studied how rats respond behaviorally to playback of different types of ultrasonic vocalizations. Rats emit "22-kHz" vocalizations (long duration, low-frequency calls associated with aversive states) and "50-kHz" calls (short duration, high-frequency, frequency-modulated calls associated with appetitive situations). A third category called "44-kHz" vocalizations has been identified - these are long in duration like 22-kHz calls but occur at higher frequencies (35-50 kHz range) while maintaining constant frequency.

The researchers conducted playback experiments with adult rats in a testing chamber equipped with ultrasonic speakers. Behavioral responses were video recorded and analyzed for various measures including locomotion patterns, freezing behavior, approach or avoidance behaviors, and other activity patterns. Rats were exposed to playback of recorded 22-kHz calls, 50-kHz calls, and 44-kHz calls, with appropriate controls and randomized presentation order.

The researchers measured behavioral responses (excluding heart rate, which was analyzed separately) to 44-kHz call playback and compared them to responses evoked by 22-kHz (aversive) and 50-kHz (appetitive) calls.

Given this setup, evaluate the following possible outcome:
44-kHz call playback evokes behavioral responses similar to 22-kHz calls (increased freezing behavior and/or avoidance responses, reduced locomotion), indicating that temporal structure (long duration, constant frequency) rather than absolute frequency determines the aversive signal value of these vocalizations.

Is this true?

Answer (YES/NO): NO